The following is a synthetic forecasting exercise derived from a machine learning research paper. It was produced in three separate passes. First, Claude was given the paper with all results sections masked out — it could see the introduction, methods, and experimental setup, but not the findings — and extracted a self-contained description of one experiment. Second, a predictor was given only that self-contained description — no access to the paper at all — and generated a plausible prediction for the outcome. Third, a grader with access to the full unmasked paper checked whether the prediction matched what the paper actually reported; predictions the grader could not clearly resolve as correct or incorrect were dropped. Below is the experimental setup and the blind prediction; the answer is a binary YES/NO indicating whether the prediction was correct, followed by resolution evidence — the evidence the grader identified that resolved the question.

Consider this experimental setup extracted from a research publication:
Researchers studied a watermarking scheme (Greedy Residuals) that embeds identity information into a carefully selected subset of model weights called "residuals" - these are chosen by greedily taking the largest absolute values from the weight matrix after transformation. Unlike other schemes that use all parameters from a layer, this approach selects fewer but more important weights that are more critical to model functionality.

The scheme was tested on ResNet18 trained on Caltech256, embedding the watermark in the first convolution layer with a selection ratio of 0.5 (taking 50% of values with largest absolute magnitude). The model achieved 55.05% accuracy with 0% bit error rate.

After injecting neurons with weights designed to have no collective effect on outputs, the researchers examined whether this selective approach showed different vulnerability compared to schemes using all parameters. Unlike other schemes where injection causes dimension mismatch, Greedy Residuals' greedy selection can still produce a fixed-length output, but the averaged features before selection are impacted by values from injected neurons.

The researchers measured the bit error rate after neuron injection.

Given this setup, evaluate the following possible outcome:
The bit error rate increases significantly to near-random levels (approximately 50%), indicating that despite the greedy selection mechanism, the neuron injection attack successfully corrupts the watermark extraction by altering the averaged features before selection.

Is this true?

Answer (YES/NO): YES